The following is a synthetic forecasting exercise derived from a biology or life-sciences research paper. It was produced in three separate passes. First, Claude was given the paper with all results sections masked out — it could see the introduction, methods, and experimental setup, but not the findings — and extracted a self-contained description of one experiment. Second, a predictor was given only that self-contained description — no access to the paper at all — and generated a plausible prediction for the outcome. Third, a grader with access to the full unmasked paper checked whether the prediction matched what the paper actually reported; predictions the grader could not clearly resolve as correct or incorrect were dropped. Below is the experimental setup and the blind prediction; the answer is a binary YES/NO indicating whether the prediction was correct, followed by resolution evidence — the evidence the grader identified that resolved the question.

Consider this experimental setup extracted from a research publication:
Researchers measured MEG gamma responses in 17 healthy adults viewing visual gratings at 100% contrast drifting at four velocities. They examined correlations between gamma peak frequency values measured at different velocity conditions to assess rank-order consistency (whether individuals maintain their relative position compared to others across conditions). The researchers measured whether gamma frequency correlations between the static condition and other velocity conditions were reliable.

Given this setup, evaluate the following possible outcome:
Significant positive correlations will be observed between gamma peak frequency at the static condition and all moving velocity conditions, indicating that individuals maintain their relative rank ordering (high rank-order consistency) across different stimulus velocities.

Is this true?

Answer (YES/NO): NO